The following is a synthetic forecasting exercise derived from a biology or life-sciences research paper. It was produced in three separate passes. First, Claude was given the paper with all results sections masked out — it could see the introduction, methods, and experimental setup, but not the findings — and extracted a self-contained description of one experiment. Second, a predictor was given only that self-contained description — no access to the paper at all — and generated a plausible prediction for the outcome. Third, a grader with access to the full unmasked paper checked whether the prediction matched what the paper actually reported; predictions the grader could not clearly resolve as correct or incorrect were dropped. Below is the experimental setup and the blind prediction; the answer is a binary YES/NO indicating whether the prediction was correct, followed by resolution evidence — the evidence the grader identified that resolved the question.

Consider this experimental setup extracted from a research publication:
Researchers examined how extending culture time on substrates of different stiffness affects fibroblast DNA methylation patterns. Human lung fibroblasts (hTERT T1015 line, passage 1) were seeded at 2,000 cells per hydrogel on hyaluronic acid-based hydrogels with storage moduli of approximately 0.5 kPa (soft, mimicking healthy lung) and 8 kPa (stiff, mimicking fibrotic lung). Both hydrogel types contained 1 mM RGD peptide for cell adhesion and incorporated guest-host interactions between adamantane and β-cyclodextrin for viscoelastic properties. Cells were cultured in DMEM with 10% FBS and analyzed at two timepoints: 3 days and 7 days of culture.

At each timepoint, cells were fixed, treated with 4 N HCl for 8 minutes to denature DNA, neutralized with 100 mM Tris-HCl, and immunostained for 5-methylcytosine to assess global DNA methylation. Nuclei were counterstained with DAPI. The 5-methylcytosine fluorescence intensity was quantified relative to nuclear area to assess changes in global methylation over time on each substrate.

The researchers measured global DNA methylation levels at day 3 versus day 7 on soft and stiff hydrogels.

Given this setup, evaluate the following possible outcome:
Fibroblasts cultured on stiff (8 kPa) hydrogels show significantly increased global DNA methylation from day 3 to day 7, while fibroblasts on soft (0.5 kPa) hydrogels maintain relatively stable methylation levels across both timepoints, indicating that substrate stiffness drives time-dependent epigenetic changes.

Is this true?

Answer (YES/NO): NO